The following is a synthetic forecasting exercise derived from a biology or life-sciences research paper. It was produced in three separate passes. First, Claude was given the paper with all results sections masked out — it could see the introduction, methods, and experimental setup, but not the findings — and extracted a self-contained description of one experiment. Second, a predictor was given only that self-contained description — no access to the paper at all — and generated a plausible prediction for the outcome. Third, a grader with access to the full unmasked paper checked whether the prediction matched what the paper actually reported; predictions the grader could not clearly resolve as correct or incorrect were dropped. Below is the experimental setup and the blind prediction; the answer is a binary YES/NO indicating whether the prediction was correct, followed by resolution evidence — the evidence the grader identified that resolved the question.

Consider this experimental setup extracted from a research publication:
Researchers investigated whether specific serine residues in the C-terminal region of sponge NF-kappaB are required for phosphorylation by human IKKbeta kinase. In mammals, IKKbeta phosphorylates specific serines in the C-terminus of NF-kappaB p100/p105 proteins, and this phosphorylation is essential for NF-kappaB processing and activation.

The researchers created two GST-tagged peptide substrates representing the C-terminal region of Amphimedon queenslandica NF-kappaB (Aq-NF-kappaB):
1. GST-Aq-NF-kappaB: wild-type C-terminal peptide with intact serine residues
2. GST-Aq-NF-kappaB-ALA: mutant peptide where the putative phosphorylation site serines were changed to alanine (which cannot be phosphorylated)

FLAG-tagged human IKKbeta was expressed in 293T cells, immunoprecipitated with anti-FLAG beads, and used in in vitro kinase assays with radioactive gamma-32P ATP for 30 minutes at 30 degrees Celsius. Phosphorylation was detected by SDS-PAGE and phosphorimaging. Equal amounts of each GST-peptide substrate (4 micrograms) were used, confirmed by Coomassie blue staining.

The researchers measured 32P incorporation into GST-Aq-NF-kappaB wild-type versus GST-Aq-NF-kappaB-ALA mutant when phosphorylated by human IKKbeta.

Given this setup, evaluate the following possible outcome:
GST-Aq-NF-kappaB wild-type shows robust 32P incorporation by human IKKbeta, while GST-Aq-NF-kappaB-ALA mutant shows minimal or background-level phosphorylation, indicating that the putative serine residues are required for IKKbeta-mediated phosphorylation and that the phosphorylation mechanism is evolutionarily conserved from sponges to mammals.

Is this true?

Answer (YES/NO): YES